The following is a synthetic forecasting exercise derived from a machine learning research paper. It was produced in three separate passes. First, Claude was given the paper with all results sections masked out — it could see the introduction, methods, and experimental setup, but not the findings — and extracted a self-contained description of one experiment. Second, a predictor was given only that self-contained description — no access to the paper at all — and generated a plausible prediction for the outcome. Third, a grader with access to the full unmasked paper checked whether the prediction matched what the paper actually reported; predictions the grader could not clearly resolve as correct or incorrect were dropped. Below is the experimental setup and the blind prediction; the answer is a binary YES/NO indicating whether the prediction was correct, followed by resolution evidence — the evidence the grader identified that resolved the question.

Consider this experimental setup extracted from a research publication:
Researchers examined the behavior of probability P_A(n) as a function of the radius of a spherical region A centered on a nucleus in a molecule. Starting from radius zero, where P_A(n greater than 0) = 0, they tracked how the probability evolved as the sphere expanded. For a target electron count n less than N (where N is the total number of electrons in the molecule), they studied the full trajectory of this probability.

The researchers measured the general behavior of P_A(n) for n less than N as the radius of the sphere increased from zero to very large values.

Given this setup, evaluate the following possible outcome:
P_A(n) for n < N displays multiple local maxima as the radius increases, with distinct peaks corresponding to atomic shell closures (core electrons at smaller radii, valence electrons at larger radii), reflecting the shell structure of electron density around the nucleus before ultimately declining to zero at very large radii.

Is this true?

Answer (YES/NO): NO